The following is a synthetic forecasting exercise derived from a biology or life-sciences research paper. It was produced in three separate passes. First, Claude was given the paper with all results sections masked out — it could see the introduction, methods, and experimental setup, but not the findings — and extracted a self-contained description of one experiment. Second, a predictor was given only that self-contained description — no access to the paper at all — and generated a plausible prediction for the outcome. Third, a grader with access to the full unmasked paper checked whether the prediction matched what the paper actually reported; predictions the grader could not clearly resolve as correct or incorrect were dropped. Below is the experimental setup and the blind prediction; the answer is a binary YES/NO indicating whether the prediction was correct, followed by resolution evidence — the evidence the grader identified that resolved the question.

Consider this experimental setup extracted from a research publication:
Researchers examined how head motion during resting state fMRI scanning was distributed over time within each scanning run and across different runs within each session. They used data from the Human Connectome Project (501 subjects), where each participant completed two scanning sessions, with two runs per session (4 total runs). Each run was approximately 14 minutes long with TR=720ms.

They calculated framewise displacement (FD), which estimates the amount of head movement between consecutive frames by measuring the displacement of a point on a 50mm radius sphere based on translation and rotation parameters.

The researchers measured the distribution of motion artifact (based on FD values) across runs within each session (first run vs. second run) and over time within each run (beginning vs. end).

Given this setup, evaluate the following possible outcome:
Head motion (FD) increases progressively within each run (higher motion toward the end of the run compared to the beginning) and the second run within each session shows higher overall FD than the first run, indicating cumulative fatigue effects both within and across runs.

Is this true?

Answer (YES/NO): YES